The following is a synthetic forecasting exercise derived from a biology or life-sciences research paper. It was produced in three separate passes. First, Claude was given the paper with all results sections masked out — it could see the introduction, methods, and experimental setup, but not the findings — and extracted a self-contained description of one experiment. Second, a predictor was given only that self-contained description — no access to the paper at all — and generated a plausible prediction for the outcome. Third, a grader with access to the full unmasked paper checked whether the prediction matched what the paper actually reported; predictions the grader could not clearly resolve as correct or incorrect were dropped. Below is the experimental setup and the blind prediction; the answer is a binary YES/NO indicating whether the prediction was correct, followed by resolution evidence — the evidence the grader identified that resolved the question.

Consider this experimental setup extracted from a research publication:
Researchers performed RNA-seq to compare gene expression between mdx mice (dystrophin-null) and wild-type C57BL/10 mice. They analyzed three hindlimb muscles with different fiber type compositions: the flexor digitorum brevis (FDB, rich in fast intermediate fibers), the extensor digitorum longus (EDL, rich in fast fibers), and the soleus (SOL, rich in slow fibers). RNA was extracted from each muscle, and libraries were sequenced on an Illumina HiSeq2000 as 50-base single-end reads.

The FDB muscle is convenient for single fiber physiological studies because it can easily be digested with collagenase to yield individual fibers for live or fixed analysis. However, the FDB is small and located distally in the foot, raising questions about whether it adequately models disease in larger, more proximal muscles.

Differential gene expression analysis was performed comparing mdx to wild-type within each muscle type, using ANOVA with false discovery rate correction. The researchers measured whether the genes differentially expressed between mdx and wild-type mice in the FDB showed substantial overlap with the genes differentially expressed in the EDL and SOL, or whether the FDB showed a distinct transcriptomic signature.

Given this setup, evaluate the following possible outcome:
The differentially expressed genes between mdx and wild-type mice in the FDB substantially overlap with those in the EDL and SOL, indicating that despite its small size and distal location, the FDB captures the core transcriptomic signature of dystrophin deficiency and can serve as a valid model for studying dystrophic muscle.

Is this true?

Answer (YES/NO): YES